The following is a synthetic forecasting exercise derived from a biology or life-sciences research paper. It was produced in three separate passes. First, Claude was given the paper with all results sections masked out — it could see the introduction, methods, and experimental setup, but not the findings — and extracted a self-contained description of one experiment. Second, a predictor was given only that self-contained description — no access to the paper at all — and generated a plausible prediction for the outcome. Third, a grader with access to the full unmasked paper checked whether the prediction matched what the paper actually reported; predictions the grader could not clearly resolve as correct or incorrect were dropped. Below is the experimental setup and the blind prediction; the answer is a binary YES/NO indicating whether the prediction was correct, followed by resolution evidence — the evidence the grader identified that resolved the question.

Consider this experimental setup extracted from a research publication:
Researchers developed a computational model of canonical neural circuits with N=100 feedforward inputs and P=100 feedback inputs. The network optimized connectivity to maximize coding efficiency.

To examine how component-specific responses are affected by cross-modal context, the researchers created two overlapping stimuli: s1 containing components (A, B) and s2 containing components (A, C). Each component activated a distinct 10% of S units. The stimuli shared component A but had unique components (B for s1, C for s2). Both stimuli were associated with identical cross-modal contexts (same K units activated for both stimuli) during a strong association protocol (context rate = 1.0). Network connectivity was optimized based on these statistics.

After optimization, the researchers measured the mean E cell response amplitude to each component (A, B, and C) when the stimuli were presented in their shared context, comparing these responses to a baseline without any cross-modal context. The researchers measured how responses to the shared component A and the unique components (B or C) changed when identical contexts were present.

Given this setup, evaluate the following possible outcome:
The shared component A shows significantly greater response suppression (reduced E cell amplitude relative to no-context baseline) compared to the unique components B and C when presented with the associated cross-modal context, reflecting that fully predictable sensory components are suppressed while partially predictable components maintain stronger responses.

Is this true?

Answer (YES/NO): YES